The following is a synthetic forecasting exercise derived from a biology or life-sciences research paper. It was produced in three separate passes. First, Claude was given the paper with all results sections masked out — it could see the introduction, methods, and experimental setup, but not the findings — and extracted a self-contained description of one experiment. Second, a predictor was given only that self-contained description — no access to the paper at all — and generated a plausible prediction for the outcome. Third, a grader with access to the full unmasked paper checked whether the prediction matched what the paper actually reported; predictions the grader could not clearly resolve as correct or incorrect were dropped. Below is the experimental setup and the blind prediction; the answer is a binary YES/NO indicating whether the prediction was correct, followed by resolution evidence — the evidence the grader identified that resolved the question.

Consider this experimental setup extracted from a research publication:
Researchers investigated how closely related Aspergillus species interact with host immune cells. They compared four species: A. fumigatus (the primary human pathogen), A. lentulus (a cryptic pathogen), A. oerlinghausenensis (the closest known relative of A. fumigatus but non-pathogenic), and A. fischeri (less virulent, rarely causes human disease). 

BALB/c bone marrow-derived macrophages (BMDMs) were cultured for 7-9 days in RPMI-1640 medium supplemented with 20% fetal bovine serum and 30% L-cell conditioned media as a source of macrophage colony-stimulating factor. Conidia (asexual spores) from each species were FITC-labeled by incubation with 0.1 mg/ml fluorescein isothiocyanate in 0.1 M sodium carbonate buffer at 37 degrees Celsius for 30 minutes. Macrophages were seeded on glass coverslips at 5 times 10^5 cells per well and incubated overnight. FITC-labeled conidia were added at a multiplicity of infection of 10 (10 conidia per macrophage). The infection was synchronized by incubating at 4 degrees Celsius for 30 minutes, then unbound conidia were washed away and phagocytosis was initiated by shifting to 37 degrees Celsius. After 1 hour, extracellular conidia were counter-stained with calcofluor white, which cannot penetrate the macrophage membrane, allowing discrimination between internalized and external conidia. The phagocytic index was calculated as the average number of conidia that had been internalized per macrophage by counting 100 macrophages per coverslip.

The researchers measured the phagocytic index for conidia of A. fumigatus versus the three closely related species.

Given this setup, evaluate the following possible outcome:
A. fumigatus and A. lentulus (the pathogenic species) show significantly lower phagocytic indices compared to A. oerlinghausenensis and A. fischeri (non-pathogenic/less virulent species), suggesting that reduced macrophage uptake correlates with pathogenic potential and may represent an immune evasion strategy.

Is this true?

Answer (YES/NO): NO